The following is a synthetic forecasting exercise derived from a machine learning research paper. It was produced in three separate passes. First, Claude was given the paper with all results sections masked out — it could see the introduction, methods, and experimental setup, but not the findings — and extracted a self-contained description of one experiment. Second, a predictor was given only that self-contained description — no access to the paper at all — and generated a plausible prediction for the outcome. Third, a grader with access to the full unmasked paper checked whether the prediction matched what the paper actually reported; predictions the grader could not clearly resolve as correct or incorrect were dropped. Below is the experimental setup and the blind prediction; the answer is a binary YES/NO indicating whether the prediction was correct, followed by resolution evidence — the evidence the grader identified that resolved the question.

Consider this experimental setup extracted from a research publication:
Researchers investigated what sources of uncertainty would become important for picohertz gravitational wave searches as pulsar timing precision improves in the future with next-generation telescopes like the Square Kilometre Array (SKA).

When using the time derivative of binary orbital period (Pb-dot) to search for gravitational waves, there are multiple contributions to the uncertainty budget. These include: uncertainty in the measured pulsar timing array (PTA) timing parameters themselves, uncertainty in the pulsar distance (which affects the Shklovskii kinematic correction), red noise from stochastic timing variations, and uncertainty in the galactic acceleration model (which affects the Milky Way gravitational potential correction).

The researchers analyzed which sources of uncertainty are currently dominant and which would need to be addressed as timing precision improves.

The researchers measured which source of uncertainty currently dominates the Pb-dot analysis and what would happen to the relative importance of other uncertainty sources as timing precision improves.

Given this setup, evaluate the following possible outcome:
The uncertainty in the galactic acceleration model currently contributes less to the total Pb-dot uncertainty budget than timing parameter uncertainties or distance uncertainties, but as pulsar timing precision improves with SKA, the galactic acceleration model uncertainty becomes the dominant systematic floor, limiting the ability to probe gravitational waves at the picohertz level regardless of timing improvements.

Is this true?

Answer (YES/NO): NO